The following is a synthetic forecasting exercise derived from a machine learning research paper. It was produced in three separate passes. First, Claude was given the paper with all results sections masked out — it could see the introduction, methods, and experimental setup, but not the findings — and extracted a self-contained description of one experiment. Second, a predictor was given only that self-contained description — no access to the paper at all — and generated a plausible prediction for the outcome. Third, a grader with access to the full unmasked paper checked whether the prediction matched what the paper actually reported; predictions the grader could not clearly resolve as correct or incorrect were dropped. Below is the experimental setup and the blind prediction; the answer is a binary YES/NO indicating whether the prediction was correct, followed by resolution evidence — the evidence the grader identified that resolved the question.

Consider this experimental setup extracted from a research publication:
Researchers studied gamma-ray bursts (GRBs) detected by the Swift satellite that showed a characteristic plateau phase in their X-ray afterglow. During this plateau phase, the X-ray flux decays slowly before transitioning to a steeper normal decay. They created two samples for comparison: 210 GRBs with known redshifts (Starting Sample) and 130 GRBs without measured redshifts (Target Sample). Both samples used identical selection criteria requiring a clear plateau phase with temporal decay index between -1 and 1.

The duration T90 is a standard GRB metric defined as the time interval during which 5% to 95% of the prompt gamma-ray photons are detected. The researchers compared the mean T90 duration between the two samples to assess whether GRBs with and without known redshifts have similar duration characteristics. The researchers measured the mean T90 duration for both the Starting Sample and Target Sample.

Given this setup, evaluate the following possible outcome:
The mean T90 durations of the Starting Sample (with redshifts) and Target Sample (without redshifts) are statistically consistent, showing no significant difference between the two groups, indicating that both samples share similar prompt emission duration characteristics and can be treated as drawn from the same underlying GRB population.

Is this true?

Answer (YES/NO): YES